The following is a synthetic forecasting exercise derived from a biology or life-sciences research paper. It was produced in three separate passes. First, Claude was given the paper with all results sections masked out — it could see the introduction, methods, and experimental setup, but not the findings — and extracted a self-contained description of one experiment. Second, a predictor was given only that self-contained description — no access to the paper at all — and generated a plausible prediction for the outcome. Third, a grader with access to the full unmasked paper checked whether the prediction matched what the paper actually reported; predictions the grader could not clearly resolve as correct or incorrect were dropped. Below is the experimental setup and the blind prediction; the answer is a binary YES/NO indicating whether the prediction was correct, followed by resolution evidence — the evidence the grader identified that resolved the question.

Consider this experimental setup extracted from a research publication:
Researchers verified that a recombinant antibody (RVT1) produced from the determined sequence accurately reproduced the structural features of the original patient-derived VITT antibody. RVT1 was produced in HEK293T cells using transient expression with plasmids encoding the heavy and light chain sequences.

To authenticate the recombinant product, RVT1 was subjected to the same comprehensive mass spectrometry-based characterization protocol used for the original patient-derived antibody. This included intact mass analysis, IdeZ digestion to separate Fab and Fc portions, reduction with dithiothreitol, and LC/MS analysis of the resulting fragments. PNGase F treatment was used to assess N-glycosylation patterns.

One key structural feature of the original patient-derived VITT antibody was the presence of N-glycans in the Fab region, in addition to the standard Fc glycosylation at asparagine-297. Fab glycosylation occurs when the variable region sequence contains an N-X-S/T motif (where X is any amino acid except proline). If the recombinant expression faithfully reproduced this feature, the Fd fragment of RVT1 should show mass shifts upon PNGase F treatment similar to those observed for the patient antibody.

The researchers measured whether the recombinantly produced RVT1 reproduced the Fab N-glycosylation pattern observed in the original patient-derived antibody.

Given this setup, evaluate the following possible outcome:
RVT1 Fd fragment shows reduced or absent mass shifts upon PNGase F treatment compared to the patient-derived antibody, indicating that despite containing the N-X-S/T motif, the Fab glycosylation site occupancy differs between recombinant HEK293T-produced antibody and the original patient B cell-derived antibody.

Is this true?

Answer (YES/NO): NO